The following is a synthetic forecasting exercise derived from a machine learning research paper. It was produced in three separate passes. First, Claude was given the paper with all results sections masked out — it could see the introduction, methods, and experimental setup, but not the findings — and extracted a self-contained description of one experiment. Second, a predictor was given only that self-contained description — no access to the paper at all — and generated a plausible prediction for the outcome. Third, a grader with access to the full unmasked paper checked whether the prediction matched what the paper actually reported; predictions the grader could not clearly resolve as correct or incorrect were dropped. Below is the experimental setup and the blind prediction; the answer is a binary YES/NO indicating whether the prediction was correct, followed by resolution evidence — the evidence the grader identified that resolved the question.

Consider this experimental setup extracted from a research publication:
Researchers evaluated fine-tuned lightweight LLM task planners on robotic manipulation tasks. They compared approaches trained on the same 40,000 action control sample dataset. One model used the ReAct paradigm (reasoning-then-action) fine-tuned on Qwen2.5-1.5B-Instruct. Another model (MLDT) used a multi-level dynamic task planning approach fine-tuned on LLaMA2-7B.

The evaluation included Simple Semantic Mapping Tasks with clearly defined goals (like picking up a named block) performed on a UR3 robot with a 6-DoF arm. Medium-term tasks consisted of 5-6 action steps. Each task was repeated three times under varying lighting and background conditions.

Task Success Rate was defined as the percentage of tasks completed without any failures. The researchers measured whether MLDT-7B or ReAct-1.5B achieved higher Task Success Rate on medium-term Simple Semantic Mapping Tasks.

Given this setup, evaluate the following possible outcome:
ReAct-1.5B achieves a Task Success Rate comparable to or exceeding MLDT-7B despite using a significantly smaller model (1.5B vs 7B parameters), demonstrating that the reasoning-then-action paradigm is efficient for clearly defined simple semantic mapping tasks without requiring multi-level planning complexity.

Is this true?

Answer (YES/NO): YES